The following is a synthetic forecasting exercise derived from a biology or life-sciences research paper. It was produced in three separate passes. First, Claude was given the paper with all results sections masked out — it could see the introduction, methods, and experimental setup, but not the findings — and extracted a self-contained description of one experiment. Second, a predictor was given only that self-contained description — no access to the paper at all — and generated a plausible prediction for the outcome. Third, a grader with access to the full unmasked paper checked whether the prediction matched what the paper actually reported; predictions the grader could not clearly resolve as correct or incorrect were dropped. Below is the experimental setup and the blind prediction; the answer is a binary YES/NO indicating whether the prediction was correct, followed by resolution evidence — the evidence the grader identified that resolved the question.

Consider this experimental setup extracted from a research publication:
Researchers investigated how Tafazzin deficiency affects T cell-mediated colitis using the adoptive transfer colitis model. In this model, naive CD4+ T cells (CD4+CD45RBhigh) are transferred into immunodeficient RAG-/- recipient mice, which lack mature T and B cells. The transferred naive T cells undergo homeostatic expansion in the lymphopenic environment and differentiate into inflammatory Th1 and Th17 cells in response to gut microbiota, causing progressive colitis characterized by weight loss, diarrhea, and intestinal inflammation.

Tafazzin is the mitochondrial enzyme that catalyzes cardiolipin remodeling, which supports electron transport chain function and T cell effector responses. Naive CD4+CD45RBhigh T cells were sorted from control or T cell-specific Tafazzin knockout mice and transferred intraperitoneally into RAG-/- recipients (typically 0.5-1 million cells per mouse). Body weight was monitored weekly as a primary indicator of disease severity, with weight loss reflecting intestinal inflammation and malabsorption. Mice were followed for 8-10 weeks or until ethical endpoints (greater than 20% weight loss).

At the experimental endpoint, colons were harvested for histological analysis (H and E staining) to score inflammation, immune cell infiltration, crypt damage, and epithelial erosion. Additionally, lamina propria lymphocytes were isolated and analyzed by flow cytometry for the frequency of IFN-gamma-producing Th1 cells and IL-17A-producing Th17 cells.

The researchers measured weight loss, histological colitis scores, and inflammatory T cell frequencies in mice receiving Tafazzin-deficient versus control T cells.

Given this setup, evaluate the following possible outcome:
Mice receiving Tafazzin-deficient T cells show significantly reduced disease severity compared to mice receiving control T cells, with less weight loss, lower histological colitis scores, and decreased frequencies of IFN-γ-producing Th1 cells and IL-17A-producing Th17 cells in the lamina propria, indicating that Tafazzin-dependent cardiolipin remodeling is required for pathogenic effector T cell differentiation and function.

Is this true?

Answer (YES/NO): YES